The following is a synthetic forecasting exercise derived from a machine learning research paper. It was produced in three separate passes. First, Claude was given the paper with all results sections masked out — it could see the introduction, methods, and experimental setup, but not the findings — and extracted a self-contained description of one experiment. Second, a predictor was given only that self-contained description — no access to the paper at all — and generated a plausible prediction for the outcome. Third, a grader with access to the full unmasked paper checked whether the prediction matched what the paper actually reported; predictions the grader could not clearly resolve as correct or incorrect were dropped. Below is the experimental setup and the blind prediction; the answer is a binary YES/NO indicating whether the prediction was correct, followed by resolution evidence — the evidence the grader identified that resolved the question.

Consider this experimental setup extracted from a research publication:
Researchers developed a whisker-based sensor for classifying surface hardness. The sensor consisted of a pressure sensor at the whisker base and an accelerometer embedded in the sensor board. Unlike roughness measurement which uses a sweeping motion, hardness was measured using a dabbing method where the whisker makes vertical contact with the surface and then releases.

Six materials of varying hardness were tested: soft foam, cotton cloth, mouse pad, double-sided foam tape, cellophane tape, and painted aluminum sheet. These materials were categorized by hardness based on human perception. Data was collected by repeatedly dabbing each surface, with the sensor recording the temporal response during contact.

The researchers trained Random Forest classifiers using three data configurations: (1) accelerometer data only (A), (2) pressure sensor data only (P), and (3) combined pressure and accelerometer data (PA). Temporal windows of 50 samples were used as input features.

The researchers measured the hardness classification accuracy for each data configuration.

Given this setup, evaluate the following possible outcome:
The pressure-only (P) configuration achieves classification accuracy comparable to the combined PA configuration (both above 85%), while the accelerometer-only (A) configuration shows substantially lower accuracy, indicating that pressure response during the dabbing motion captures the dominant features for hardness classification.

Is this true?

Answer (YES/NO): YES